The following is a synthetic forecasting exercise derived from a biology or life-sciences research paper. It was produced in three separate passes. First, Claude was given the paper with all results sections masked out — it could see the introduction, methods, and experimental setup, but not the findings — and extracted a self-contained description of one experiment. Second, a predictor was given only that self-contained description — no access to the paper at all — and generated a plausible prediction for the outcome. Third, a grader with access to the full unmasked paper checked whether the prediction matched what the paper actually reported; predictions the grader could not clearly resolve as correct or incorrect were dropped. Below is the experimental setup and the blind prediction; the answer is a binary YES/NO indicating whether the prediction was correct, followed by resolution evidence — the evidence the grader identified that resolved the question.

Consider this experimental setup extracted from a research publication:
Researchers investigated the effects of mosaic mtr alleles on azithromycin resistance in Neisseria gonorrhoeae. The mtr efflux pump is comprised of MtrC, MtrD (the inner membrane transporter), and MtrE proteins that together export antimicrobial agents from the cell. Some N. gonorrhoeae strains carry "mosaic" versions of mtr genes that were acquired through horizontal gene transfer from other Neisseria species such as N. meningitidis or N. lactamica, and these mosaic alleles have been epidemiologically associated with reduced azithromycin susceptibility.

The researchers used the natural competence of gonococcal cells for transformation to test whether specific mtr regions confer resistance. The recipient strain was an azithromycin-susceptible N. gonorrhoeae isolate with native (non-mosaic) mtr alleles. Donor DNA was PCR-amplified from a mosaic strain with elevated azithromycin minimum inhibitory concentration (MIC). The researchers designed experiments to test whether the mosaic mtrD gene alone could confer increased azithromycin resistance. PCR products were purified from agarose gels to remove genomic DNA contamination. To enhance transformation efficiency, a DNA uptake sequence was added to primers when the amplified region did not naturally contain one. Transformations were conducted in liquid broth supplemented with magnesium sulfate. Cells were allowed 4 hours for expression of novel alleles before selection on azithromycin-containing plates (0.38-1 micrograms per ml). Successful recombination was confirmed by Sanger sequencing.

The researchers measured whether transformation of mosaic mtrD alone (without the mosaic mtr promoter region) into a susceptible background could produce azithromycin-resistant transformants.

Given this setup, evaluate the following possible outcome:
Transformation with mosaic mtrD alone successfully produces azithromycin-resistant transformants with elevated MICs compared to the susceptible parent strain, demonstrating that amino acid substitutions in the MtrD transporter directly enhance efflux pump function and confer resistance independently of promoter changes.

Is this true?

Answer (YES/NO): YES